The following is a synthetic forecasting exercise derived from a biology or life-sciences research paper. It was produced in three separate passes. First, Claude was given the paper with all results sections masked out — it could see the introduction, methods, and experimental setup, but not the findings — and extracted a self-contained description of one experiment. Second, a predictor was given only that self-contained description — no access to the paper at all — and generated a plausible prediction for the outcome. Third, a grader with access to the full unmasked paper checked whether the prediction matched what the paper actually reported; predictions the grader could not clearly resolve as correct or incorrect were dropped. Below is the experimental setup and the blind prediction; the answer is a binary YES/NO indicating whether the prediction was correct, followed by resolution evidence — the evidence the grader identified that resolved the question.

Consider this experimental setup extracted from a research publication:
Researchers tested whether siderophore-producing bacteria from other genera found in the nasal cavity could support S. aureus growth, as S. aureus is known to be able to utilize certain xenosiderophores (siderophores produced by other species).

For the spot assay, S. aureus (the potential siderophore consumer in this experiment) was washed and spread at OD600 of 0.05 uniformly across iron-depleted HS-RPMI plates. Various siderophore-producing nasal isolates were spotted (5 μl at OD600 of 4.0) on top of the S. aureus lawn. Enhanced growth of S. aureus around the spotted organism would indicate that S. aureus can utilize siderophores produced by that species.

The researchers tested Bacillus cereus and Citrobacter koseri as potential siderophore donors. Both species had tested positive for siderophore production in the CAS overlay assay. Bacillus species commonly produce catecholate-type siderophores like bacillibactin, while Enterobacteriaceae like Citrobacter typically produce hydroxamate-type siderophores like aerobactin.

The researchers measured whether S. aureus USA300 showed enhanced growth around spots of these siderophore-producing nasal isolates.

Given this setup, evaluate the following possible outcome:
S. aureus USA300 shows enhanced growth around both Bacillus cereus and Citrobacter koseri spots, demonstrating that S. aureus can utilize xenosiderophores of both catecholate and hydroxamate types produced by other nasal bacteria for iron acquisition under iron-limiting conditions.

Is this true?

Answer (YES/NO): YES